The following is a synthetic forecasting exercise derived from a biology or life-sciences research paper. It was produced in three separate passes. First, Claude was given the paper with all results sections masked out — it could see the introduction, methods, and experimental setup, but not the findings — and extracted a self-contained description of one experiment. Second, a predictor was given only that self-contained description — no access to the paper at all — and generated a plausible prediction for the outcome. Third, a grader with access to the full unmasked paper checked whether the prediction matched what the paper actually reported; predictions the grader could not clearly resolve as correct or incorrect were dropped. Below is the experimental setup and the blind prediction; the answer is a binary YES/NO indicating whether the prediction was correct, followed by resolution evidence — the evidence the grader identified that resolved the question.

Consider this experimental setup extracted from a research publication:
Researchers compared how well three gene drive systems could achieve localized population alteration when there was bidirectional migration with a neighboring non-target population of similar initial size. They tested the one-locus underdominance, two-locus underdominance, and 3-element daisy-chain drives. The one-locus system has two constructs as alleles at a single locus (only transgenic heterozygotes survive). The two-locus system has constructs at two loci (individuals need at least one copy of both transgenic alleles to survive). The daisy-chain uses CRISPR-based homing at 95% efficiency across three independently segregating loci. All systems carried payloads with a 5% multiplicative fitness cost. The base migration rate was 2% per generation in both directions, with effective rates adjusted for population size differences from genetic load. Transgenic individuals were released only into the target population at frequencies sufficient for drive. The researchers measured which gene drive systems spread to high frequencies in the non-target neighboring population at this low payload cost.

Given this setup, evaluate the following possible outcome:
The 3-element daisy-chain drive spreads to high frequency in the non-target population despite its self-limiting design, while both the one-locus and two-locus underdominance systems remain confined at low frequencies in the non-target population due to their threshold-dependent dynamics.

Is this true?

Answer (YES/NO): NO